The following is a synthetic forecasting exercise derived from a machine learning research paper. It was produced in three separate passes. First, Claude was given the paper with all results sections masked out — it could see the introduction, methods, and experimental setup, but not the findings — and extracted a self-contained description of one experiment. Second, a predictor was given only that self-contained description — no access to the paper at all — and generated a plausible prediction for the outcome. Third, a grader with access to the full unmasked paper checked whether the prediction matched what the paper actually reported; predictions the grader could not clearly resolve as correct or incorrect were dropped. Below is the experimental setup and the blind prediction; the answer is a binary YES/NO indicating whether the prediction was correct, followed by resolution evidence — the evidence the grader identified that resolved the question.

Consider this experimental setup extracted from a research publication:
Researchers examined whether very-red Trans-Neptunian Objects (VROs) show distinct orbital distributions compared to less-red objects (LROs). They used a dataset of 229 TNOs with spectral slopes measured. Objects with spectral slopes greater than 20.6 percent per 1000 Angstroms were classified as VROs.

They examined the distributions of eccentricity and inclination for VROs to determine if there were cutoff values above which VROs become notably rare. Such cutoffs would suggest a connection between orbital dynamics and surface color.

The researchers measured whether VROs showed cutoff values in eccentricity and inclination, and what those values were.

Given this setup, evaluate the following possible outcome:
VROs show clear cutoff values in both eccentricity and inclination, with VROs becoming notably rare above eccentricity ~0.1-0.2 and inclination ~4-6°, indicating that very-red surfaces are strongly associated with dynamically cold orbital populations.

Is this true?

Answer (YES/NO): NO